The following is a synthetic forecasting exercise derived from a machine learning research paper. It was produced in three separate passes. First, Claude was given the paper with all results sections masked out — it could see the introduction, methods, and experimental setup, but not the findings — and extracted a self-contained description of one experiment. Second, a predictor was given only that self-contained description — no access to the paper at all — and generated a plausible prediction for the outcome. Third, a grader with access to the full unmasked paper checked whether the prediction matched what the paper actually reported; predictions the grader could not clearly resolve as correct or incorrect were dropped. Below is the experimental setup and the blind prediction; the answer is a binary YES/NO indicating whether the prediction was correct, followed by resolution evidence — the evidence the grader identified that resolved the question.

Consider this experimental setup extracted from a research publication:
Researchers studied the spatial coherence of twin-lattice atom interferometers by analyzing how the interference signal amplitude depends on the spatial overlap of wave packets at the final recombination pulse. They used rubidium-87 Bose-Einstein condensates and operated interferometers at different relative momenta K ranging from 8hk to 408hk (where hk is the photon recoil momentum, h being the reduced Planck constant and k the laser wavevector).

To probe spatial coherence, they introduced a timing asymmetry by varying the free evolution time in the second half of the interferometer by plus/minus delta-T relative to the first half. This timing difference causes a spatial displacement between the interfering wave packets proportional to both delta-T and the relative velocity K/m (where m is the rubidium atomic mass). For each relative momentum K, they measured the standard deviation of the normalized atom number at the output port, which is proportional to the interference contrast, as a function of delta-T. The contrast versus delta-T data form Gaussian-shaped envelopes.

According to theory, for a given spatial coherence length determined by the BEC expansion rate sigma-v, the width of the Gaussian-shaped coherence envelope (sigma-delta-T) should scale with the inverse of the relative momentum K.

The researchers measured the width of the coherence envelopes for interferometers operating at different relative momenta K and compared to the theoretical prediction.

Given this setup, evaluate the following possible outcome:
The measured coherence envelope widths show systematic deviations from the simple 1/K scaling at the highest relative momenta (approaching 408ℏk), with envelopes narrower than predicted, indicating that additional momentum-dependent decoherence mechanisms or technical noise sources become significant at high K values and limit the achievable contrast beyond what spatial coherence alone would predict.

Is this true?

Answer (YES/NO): NO